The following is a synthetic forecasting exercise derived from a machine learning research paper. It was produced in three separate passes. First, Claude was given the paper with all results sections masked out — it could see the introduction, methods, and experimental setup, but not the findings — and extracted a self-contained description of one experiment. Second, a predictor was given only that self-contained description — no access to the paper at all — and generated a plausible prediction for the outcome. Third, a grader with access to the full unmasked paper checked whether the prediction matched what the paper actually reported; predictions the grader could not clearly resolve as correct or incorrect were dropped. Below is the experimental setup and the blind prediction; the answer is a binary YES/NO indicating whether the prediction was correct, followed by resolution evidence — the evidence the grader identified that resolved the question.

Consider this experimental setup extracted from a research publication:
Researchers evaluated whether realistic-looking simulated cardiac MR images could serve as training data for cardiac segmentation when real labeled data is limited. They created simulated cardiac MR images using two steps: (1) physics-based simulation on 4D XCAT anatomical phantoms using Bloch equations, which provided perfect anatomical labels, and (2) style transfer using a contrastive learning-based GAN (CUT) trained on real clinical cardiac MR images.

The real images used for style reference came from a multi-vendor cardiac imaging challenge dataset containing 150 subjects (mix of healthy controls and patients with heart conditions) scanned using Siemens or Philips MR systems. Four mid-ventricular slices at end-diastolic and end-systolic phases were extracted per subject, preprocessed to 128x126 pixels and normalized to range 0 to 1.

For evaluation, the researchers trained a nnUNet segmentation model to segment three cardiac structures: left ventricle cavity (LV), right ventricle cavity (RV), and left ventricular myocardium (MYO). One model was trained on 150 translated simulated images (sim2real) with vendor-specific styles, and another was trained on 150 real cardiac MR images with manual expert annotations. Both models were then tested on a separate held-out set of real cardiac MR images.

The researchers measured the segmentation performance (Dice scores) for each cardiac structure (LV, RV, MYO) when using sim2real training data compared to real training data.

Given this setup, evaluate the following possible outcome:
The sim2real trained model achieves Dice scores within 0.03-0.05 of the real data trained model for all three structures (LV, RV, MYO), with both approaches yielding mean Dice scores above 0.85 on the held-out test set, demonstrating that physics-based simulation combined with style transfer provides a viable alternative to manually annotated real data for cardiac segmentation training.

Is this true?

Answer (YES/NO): NO